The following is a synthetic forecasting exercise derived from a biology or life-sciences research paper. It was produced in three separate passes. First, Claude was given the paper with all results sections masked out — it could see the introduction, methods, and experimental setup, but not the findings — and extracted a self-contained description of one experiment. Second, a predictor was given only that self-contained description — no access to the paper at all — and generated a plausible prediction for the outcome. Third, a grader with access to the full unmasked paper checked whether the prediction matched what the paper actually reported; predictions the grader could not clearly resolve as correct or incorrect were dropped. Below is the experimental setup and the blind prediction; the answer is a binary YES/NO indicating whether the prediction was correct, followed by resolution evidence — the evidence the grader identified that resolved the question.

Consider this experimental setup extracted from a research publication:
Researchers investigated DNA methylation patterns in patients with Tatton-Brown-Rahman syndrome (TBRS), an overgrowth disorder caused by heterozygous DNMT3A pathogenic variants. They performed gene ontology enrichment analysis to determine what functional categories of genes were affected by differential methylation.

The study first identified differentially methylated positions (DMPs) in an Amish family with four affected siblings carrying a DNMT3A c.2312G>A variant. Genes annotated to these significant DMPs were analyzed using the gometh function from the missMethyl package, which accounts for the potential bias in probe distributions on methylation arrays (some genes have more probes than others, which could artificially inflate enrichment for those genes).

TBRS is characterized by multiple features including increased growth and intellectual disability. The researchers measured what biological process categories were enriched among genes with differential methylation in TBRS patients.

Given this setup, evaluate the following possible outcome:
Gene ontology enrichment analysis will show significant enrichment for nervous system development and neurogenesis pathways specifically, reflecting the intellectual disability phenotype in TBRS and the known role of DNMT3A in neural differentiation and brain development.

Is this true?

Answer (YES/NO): NO